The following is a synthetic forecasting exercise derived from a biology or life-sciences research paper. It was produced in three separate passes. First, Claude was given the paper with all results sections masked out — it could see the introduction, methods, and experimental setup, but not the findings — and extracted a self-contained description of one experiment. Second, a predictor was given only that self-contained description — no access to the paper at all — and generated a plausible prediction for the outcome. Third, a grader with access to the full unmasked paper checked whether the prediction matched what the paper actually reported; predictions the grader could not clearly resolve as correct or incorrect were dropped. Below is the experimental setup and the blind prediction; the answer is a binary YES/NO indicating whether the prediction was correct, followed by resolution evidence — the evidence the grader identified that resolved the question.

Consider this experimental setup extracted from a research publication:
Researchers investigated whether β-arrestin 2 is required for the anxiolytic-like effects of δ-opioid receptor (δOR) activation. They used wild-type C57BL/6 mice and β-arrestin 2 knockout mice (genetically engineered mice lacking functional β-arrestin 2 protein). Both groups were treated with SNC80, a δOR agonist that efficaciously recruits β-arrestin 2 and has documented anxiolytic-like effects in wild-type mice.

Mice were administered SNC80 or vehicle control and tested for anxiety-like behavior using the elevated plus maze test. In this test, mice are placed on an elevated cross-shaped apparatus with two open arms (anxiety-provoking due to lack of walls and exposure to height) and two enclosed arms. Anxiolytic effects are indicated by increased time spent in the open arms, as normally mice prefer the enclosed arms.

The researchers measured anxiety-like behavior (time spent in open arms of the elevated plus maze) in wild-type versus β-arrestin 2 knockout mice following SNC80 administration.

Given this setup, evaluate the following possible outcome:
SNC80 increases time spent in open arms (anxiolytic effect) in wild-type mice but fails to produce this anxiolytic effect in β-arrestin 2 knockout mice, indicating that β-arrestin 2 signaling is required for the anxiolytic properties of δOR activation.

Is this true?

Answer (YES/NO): YES